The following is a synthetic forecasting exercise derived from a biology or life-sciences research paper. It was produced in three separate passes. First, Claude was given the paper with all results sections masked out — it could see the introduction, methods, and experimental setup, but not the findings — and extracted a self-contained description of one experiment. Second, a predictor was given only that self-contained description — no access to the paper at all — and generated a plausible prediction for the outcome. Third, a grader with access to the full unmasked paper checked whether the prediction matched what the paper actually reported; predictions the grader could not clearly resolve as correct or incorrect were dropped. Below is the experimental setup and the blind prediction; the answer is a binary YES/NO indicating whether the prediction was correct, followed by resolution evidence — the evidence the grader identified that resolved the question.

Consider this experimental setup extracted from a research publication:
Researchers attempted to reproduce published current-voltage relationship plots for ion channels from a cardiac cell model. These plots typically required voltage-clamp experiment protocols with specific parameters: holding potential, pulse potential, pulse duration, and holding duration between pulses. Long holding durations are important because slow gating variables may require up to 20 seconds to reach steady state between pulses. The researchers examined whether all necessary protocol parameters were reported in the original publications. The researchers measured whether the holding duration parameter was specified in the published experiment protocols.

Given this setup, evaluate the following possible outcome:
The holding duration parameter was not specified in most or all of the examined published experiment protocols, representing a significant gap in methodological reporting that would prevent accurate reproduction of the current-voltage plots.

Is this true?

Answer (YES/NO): YES